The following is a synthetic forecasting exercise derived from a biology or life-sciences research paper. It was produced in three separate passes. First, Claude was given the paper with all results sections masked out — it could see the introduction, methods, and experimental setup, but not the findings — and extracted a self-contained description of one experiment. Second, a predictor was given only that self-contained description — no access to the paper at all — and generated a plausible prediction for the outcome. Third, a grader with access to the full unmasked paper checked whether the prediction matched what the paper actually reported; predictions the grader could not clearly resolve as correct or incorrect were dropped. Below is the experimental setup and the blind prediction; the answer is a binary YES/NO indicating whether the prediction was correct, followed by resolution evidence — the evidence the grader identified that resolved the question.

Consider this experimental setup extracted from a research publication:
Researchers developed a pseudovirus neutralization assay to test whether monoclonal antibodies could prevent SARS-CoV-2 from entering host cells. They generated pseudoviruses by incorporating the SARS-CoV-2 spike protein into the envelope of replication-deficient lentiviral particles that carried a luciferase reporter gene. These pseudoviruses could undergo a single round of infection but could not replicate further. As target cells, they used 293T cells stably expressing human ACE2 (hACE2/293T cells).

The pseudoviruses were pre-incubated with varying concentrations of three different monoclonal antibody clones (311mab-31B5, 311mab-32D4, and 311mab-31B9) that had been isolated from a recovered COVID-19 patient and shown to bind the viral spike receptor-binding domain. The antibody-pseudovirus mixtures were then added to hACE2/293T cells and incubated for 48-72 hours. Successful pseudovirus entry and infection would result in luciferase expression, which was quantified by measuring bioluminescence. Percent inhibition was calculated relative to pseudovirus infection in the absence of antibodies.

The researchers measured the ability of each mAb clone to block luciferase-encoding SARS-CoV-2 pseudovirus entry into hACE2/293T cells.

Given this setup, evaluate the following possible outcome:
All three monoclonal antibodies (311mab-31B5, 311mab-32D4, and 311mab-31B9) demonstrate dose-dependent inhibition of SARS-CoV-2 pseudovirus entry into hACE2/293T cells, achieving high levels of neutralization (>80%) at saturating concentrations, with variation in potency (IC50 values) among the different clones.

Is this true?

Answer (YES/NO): NO